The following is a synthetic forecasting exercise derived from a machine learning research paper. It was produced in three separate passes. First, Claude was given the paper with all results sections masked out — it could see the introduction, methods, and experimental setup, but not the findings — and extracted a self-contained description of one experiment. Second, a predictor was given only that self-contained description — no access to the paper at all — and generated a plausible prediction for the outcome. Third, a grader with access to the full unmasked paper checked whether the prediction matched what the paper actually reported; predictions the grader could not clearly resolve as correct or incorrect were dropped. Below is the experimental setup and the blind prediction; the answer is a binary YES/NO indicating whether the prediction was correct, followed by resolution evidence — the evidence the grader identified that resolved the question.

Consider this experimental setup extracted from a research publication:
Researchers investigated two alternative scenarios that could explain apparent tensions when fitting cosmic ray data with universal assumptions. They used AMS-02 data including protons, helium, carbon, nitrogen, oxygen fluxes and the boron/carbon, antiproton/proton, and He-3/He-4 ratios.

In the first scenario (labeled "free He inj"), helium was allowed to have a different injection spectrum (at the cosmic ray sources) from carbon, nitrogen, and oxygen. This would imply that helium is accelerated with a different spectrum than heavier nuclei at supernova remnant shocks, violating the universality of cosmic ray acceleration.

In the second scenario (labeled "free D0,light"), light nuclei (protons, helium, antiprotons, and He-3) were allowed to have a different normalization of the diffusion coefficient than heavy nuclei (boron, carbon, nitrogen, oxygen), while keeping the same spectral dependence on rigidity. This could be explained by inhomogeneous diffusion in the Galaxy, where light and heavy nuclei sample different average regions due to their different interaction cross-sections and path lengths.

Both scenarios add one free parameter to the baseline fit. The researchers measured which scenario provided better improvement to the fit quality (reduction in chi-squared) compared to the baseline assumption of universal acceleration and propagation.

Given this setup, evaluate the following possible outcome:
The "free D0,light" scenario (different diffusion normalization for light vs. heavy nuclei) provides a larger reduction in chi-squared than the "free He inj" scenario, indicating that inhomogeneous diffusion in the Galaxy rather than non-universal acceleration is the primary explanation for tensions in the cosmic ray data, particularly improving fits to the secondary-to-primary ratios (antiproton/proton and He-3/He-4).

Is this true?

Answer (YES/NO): NO